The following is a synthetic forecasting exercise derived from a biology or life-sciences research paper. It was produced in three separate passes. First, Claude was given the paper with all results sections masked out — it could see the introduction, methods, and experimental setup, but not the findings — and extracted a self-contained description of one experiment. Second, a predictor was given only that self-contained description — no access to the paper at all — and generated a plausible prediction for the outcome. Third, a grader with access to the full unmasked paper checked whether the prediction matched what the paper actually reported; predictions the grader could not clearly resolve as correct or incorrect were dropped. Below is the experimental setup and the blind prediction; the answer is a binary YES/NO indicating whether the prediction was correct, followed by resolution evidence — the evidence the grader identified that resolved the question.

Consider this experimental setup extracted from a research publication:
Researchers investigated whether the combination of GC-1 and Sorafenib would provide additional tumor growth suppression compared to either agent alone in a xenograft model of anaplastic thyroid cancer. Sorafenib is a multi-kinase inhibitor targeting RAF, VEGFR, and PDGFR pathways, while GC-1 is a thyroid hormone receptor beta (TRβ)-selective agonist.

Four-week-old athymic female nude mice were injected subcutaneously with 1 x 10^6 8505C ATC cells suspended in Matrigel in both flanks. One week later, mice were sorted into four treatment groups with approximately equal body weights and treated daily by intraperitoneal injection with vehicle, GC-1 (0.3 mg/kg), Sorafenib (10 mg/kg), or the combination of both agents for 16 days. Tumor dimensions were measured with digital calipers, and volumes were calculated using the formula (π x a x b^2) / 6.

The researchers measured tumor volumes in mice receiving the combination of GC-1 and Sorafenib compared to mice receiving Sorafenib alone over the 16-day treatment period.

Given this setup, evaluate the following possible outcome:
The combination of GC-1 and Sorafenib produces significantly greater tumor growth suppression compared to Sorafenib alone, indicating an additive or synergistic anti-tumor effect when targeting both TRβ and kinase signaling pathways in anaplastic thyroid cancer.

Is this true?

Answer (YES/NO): NO